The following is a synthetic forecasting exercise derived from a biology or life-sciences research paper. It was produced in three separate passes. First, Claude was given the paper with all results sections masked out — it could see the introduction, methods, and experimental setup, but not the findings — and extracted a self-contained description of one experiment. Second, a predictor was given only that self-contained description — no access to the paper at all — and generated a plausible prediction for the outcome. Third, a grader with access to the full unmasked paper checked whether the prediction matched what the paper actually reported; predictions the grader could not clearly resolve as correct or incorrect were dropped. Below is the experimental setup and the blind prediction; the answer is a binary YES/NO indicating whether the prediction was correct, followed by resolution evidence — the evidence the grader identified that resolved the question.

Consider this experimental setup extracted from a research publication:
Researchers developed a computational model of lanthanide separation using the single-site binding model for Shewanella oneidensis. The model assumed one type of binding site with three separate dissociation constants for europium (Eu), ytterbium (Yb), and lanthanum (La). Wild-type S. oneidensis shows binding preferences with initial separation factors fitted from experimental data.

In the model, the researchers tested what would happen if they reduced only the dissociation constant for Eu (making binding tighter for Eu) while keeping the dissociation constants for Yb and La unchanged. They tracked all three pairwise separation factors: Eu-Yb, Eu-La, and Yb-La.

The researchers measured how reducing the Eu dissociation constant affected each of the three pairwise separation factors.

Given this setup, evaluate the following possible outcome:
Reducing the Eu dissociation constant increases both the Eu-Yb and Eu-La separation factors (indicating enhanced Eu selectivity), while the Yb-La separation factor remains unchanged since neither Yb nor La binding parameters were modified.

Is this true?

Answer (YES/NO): YES